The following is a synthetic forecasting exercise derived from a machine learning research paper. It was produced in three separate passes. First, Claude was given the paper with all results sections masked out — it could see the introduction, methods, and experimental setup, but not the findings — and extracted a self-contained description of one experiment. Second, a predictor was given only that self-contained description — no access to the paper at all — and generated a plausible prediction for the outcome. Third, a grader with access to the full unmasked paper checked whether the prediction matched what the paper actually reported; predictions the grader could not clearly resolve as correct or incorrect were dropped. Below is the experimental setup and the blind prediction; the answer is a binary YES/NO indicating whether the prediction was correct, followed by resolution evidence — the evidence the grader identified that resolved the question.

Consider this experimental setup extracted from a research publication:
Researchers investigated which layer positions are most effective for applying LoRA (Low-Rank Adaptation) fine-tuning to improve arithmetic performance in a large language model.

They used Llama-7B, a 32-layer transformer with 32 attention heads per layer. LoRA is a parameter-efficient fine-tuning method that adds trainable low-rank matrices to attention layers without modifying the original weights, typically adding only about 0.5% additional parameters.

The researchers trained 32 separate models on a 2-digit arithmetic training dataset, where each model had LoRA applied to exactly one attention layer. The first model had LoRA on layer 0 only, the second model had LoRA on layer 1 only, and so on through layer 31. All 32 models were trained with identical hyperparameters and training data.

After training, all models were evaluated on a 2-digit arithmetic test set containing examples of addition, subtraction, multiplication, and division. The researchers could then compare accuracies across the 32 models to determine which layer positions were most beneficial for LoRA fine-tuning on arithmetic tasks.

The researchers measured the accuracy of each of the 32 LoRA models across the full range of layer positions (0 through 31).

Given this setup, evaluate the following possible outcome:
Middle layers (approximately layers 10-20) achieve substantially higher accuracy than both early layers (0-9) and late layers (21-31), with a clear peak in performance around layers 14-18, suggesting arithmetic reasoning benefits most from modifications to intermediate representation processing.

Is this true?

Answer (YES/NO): NO